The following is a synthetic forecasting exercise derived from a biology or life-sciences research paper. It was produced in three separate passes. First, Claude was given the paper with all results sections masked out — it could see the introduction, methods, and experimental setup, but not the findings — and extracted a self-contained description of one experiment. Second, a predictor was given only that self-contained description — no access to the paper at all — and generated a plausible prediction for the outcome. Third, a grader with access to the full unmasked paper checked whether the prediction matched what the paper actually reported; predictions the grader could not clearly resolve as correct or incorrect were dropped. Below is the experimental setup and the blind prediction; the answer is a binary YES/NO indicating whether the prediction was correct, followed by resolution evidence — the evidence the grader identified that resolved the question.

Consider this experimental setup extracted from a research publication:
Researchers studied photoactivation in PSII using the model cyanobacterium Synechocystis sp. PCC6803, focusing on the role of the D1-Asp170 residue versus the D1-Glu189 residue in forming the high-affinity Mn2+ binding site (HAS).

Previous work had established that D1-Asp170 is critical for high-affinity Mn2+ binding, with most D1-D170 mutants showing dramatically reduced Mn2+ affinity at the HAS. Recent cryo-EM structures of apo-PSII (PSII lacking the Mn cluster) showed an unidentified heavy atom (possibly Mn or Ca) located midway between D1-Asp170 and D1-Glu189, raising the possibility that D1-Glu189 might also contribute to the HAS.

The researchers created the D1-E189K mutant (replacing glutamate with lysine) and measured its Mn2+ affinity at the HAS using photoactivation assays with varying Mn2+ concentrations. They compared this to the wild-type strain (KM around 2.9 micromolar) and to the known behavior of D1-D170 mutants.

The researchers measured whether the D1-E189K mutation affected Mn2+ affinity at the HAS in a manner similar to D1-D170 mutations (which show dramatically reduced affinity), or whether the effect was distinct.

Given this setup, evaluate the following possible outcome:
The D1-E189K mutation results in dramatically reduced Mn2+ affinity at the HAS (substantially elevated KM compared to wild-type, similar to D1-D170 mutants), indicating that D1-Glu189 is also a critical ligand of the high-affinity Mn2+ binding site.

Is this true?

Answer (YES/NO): NO